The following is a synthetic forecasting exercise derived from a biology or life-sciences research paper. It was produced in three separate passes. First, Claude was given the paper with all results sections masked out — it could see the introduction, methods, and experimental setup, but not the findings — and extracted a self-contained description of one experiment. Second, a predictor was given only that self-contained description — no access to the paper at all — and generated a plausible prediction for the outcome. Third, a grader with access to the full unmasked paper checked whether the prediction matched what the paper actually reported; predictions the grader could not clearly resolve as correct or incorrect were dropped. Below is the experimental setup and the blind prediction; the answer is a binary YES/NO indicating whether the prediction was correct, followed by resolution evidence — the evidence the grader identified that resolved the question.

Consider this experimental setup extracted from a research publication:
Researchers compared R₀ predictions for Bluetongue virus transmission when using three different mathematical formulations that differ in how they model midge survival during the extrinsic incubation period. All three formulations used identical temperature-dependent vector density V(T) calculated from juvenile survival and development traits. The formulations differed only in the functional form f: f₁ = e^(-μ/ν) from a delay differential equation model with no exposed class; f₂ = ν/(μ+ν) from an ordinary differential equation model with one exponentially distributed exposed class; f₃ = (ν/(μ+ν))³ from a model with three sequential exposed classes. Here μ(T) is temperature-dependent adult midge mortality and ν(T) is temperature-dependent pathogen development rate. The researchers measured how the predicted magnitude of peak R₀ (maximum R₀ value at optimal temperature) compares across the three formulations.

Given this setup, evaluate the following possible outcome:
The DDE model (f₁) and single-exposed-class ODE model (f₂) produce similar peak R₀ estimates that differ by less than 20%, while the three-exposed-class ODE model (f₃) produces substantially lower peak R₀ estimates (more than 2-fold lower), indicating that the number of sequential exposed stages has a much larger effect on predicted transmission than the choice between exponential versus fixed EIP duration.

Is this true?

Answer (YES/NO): NO